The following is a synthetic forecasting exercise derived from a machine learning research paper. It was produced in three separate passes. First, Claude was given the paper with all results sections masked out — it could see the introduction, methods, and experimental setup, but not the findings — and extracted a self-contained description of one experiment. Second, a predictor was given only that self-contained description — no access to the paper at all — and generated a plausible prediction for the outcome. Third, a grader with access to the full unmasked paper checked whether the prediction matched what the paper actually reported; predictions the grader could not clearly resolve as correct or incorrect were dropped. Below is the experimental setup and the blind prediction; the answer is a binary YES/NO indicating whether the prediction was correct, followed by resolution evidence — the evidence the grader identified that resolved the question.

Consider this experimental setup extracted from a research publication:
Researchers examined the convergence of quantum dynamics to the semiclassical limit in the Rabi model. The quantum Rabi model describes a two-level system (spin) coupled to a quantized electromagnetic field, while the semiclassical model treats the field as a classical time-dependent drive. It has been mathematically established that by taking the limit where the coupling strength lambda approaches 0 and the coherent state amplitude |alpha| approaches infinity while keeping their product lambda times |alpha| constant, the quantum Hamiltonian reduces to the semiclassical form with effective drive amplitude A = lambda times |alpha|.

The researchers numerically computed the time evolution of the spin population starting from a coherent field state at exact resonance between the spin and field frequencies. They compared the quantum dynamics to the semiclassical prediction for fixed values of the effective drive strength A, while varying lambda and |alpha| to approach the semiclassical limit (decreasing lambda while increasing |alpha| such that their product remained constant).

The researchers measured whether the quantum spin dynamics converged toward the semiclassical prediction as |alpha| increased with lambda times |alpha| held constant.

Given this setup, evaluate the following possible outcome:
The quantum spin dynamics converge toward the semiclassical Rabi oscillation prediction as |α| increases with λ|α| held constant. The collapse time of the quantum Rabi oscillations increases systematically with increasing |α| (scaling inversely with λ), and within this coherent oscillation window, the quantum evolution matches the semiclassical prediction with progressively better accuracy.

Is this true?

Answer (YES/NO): YES